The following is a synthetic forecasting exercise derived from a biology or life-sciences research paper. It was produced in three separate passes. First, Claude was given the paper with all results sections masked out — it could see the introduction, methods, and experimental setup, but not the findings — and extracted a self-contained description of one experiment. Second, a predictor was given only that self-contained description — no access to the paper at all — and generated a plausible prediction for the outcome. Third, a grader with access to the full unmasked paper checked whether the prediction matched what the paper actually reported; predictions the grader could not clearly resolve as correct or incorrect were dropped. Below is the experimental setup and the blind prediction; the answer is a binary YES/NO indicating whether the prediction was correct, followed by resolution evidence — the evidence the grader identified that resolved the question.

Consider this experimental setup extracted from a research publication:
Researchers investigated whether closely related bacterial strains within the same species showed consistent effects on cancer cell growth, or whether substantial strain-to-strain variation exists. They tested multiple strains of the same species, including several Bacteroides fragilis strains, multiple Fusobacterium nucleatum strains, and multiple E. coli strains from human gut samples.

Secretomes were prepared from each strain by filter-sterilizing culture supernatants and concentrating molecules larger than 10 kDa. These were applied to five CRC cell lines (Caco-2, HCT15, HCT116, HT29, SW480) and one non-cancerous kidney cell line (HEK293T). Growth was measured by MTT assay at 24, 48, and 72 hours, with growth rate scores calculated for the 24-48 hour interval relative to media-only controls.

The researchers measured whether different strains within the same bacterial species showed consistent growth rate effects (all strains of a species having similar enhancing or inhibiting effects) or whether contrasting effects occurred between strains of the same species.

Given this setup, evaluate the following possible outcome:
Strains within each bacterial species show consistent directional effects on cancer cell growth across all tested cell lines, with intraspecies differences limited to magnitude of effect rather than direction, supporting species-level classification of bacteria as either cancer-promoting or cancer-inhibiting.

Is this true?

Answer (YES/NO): NO